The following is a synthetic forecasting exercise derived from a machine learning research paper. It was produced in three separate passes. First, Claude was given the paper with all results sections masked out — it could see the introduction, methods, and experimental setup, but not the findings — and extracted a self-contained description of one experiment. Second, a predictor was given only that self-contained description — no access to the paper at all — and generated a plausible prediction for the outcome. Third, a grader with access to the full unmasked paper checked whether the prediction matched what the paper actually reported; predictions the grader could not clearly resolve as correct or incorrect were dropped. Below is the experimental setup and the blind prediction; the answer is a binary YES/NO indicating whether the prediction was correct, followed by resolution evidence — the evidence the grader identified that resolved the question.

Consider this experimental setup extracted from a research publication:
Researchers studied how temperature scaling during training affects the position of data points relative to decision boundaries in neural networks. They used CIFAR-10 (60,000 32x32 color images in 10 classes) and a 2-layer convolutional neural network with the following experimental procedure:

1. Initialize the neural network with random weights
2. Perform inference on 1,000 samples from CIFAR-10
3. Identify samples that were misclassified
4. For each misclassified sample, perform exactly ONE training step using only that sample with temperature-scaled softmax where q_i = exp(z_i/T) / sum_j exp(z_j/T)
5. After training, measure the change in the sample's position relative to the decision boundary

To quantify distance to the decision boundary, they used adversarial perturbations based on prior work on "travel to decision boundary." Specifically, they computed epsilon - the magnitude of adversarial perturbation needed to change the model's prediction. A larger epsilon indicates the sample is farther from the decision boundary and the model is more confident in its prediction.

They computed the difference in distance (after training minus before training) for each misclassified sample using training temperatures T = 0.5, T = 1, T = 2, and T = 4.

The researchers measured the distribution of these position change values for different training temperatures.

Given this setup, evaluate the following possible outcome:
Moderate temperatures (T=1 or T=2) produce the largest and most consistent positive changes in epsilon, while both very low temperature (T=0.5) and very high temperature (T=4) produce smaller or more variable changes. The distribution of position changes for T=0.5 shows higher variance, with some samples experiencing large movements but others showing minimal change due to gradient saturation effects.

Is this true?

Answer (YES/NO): NO